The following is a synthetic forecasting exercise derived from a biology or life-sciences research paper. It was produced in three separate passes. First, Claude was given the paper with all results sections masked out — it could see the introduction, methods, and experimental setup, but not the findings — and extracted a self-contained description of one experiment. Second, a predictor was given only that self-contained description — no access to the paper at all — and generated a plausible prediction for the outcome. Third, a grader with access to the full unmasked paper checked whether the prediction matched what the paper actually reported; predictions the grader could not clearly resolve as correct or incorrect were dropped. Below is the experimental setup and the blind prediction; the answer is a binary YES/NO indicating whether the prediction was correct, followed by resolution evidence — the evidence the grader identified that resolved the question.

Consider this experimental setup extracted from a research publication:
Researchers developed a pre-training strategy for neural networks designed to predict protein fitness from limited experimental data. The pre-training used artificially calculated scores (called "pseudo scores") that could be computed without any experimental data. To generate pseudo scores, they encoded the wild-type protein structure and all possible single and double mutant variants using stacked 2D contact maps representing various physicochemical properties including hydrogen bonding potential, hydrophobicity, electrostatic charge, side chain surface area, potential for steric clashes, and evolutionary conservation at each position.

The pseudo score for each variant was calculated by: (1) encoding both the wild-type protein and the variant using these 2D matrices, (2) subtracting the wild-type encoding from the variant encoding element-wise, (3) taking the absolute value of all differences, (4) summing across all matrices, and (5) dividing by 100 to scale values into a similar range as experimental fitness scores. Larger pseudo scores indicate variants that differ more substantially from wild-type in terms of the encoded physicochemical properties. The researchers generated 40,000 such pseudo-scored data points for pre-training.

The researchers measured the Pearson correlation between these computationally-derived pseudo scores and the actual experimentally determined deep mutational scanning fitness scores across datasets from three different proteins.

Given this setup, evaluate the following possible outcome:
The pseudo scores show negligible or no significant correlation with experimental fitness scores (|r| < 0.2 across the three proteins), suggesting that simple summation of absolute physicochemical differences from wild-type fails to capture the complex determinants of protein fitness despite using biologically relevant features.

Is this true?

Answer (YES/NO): NO